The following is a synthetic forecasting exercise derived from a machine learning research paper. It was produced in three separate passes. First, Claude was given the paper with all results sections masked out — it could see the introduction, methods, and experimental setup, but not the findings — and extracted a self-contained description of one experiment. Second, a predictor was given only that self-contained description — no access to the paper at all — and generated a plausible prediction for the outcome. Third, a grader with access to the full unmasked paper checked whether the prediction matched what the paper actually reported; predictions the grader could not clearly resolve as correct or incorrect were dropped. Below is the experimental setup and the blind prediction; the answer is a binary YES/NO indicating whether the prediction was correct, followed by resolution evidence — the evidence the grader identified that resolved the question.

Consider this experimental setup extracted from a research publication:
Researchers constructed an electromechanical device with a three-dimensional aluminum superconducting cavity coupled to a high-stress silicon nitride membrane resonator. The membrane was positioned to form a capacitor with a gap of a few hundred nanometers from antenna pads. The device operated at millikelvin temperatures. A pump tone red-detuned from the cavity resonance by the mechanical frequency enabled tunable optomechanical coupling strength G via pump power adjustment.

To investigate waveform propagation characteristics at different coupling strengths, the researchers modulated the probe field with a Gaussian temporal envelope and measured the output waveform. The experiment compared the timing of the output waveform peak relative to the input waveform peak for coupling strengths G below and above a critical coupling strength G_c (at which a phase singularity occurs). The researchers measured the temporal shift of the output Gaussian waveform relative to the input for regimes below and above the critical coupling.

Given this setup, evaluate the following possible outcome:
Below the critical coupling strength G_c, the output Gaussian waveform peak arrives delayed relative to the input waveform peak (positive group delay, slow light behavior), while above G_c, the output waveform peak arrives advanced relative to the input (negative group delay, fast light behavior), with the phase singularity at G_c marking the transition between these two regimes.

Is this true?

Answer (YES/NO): NO